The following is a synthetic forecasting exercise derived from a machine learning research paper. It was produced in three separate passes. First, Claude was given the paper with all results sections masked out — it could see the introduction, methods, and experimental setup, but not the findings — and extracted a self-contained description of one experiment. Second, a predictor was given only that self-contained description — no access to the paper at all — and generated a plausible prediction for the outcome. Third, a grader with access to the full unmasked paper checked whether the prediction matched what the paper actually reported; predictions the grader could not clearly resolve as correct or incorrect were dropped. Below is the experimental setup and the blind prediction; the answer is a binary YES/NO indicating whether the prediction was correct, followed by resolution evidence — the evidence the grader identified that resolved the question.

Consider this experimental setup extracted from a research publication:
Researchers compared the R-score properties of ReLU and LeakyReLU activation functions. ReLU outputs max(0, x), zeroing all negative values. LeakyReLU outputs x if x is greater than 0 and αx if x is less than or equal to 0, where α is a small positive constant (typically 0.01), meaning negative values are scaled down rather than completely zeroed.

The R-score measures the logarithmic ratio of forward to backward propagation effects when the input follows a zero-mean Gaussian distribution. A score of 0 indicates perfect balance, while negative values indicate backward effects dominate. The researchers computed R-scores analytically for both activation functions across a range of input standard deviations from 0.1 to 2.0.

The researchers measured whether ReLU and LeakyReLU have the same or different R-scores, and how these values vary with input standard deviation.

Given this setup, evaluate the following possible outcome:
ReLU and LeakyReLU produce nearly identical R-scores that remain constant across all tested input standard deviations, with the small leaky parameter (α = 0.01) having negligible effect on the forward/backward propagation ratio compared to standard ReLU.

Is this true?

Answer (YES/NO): YES